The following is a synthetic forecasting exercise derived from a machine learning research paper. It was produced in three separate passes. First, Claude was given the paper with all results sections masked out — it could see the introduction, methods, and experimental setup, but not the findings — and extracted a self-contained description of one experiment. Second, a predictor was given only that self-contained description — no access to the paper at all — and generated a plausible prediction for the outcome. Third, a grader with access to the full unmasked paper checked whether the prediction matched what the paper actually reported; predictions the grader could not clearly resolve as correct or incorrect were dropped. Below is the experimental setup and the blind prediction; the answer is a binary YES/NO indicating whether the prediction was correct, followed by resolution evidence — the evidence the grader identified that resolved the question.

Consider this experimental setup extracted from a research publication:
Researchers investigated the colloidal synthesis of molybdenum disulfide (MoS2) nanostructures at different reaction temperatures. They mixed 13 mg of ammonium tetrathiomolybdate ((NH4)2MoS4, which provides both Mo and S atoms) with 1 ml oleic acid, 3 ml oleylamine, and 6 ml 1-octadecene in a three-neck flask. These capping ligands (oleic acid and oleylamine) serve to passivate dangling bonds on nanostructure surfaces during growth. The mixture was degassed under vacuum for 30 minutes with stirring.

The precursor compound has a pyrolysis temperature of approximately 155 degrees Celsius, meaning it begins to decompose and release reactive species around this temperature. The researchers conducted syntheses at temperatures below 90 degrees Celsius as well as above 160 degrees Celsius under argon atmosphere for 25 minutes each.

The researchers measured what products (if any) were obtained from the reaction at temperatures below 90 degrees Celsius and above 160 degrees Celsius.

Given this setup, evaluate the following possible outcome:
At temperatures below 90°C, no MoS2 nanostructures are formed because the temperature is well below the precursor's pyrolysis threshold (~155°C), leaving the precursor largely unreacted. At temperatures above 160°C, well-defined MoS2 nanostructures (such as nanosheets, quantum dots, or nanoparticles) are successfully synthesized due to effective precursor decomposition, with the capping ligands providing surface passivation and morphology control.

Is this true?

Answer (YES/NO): NO